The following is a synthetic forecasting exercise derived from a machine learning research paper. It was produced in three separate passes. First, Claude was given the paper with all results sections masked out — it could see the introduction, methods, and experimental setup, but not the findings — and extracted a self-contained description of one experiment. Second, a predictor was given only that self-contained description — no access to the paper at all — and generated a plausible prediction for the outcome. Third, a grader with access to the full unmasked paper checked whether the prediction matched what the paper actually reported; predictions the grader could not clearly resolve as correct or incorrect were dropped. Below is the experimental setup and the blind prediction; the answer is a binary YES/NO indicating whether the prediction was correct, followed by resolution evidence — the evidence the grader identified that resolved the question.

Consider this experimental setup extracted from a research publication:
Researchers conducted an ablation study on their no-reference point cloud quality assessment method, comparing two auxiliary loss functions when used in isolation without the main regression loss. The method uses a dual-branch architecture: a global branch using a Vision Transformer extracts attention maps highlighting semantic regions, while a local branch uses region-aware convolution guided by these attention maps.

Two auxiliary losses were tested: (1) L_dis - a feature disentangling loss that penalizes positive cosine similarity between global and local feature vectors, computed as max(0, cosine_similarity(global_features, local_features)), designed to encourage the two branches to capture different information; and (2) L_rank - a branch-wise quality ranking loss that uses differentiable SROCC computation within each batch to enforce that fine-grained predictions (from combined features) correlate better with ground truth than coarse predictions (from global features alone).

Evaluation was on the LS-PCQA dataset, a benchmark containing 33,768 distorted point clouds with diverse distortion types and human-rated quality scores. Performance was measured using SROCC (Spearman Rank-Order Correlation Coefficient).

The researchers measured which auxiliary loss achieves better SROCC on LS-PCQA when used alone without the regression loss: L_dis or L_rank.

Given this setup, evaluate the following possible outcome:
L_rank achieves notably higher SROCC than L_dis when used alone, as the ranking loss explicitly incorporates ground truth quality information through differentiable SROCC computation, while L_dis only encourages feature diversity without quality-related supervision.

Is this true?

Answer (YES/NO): YES